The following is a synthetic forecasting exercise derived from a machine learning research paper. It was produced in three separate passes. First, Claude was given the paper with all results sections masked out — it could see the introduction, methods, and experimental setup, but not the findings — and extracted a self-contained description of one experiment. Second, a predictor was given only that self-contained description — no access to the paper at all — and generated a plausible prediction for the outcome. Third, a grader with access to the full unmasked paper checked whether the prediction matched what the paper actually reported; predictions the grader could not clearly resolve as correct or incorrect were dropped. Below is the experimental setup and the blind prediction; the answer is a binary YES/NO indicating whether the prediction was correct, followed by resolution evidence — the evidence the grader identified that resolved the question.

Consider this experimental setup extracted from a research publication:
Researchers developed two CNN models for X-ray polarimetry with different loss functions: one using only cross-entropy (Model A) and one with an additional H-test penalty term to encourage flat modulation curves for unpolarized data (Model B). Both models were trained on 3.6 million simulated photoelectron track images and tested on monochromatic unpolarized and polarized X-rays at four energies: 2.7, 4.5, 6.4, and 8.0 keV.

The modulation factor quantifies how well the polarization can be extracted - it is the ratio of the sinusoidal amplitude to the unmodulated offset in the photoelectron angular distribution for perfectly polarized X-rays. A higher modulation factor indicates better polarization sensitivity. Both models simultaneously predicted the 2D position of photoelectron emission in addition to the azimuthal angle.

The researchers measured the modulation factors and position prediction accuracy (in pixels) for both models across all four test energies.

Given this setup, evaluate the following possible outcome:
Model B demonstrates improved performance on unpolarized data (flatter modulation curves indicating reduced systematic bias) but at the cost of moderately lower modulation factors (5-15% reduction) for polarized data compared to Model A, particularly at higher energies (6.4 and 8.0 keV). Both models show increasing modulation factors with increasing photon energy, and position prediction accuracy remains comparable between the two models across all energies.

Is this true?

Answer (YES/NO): NO